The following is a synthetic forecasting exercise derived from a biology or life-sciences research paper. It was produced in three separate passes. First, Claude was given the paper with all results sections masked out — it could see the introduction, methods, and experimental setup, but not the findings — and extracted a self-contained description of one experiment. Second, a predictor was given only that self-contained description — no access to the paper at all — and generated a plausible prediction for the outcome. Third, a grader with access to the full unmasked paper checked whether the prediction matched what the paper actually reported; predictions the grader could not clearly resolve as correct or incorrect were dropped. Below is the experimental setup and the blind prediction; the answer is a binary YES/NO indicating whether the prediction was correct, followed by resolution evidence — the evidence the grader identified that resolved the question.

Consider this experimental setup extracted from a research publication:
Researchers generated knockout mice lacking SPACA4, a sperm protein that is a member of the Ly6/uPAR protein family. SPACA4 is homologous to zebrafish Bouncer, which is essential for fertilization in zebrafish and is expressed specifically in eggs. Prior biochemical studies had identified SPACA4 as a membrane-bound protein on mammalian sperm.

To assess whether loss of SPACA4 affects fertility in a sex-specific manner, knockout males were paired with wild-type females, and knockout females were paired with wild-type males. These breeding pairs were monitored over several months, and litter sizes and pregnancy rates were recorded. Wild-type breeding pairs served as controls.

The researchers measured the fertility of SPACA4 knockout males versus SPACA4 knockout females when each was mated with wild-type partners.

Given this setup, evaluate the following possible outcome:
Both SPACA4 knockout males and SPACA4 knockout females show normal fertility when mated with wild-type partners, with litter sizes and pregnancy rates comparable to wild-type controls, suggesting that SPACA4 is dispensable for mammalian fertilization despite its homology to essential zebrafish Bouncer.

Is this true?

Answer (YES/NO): NO